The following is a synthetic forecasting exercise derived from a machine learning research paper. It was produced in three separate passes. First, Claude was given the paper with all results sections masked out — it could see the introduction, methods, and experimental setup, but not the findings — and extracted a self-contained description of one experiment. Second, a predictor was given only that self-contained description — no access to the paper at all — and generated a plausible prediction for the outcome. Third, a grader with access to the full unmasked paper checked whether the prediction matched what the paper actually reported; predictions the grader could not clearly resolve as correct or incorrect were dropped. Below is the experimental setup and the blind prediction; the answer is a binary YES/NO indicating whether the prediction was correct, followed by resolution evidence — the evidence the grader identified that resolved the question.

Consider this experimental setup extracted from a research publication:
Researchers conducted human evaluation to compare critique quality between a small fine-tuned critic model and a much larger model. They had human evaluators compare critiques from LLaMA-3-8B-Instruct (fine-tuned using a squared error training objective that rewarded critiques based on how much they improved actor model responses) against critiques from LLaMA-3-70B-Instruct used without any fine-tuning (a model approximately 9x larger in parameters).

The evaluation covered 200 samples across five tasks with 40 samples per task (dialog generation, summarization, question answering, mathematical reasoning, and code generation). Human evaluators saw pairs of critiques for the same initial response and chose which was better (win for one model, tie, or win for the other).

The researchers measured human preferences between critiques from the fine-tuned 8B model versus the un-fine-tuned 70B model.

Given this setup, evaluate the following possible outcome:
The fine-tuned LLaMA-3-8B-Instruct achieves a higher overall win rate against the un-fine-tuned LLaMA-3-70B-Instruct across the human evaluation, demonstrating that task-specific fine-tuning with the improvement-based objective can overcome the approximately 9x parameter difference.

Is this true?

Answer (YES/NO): YES